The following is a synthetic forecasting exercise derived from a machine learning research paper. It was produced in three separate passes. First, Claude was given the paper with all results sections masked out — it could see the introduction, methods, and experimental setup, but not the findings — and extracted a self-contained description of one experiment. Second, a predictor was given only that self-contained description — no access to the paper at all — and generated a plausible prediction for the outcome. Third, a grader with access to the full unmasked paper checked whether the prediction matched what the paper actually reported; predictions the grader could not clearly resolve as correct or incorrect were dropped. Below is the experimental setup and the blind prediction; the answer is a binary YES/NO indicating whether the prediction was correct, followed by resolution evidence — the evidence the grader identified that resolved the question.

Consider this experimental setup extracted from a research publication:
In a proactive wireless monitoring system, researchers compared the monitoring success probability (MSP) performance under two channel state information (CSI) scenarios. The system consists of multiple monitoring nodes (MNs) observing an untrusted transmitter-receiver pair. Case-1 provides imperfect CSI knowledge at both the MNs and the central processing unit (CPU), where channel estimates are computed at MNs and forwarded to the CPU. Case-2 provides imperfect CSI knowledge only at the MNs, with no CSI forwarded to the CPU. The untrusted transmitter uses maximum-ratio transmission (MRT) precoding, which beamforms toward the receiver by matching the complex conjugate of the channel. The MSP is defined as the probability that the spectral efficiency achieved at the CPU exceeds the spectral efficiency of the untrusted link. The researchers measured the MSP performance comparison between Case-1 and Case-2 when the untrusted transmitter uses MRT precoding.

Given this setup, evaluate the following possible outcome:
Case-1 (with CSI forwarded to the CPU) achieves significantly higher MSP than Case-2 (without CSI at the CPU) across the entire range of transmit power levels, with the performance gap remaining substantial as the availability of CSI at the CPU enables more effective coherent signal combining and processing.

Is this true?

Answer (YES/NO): NO